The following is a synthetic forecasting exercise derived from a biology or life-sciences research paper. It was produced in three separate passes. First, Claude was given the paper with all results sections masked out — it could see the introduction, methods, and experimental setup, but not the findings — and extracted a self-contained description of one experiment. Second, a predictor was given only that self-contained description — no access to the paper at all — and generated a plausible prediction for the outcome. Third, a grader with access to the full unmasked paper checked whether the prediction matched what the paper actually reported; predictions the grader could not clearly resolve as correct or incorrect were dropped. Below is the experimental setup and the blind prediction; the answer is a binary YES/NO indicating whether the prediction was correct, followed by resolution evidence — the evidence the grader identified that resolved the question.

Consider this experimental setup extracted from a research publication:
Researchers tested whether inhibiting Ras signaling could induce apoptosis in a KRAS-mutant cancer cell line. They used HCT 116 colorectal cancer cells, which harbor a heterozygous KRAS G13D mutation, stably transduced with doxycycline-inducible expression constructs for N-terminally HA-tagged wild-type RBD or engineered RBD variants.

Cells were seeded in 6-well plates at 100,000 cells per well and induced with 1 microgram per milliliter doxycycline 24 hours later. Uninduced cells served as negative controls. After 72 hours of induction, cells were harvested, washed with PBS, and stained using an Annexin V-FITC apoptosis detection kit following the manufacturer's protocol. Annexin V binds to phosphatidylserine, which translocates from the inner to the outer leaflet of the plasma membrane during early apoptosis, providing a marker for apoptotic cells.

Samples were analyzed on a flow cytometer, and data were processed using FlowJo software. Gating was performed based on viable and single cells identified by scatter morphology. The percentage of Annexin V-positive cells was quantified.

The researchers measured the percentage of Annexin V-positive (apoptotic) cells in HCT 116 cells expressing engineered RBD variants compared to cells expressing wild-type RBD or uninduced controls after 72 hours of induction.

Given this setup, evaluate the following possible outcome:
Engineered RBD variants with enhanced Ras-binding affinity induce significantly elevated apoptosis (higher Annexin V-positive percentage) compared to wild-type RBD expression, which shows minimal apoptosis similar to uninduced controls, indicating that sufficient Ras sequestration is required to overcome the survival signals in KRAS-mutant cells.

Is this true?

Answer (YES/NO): YES